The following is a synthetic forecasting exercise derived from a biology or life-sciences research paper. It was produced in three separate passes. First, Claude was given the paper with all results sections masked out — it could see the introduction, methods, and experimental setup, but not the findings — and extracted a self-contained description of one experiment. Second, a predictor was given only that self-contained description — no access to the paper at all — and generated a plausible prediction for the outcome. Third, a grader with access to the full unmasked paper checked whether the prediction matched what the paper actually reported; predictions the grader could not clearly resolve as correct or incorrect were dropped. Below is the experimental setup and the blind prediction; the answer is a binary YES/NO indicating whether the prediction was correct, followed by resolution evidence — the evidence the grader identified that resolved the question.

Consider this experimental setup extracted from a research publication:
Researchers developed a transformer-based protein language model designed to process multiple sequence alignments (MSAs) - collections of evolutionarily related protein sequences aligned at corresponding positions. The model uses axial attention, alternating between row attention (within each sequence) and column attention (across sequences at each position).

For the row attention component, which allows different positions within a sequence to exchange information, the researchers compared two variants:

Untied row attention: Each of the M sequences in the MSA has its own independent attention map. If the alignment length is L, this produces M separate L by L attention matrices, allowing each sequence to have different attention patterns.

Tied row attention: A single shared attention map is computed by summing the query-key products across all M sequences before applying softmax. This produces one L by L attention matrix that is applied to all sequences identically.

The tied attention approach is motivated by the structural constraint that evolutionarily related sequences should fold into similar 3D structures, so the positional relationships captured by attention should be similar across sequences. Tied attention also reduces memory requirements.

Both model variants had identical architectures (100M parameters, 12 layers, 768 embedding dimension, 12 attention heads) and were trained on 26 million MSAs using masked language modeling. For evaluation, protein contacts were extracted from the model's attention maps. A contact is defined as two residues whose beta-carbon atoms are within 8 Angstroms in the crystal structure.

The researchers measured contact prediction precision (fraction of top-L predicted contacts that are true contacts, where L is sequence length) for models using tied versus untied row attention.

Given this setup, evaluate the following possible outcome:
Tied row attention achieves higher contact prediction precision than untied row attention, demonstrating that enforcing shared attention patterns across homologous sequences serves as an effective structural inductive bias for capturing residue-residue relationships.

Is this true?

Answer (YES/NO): YES